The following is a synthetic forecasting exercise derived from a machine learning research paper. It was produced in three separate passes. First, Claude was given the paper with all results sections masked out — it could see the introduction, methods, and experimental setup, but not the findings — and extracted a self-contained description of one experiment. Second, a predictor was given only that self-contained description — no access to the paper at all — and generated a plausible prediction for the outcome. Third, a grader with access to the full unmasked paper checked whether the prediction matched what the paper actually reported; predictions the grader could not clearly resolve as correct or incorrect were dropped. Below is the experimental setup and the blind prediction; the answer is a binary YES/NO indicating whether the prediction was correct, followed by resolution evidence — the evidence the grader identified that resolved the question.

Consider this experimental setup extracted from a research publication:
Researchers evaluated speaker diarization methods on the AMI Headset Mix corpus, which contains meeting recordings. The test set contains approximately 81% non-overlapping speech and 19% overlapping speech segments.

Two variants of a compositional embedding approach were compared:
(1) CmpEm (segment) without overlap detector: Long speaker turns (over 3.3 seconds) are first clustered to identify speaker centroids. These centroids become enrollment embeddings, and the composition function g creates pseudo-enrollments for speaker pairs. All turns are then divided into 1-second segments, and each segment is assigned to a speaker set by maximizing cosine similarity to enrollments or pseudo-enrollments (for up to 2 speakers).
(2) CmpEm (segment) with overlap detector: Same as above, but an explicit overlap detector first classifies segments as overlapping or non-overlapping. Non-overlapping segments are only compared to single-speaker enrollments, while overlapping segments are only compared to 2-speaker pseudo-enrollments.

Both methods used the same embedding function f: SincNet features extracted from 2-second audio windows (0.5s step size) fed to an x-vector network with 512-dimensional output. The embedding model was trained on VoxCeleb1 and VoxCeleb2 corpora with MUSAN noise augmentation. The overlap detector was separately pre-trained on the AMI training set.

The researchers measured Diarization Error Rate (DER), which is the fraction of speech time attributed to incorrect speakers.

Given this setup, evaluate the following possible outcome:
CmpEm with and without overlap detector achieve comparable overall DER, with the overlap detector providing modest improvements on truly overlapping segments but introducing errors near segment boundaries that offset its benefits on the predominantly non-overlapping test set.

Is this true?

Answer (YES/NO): NO